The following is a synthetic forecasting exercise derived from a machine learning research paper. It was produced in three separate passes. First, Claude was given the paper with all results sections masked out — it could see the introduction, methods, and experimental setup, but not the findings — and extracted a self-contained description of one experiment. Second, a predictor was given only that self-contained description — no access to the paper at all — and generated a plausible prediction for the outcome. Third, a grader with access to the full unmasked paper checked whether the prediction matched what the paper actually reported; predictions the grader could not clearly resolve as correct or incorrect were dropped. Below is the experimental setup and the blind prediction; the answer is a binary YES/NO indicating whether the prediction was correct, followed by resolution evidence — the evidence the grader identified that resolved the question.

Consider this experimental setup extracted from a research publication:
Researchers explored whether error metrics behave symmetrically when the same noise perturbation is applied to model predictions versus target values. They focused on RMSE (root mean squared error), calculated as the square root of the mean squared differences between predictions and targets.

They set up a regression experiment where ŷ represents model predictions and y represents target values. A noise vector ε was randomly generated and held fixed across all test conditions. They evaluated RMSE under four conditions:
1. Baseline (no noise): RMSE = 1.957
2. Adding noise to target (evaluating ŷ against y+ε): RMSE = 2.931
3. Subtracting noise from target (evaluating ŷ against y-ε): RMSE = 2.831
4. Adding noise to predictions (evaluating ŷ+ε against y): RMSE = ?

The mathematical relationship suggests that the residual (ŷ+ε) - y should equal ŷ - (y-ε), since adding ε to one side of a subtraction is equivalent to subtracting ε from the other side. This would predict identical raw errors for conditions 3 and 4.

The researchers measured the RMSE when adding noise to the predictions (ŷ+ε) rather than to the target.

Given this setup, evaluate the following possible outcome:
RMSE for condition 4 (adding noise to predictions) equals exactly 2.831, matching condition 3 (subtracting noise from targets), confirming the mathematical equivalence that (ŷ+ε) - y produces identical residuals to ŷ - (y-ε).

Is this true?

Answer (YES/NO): YES